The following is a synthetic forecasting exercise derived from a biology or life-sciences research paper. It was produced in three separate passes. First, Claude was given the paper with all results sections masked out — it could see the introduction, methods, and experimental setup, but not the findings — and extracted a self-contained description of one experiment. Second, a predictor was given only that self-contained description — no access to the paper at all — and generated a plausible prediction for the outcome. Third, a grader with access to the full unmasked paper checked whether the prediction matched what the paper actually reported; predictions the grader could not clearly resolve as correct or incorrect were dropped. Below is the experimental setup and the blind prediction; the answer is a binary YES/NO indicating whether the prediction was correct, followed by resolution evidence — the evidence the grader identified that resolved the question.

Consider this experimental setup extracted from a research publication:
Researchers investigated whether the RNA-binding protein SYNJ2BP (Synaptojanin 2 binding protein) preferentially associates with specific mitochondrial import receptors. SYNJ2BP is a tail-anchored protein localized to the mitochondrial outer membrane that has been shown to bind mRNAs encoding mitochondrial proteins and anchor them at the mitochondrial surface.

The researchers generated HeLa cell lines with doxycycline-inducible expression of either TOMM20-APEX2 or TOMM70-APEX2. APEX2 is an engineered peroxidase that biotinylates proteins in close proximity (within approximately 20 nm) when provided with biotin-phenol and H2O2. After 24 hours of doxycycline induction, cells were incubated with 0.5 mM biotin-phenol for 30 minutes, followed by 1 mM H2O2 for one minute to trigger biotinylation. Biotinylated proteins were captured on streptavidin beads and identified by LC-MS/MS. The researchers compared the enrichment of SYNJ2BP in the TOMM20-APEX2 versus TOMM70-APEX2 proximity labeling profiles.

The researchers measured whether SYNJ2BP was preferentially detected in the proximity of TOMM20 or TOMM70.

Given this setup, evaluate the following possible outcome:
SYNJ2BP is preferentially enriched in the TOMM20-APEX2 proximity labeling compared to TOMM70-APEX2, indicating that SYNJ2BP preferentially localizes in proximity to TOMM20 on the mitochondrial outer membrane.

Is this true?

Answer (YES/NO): YES